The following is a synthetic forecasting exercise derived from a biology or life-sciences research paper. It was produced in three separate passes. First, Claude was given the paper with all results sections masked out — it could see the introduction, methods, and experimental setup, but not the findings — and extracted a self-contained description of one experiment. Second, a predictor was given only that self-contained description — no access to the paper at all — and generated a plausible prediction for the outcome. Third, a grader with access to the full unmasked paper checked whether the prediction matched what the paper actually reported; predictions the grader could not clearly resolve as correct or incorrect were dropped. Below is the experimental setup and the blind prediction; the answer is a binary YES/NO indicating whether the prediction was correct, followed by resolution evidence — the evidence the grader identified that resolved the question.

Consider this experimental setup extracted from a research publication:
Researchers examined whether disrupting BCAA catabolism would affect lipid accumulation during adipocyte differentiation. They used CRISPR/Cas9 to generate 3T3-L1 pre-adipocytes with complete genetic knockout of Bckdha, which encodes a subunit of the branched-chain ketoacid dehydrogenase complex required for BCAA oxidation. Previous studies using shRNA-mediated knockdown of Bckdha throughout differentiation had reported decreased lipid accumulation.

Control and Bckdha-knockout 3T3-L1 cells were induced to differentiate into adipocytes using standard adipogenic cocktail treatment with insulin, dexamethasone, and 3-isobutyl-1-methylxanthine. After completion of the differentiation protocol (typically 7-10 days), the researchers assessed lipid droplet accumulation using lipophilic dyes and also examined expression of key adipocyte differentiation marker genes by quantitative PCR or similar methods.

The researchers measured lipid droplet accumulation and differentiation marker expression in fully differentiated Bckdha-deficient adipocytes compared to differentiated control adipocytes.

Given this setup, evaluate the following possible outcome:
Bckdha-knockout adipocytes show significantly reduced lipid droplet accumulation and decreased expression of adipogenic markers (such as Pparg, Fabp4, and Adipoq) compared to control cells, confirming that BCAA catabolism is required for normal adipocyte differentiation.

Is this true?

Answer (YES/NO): NO